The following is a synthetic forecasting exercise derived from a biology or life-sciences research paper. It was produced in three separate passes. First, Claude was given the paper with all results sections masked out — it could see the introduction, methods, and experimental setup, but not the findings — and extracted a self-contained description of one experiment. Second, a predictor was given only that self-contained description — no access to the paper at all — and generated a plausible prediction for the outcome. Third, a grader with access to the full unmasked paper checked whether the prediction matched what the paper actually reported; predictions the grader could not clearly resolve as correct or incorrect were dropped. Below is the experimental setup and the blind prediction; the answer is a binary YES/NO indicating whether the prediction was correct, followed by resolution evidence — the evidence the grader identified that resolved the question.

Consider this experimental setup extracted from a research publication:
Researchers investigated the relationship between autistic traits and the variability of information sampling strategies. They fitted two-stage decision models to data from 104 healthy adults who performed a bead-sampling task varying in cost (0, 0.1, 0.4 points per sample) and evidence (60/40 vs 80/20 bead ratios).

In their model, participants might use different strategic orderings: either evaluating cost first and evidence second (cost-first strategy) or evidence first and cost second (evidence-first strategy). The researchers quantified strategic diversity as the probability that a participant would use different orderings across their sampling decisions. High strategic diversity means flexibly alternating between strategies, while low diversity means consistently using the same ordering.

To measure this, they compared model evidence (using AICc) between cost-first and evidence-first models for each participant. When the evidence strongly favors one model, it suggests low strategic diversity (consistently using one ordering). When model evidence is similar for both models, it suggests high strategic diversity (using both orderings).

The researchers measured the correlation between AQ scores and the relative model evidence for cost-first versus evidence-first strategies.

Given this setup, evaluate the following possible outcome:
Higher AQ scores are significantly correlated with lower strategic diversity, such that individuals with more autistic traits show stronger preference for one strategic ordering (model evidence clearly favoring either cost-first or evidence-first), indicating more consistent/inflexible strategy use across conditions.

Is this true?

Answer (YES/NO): YES